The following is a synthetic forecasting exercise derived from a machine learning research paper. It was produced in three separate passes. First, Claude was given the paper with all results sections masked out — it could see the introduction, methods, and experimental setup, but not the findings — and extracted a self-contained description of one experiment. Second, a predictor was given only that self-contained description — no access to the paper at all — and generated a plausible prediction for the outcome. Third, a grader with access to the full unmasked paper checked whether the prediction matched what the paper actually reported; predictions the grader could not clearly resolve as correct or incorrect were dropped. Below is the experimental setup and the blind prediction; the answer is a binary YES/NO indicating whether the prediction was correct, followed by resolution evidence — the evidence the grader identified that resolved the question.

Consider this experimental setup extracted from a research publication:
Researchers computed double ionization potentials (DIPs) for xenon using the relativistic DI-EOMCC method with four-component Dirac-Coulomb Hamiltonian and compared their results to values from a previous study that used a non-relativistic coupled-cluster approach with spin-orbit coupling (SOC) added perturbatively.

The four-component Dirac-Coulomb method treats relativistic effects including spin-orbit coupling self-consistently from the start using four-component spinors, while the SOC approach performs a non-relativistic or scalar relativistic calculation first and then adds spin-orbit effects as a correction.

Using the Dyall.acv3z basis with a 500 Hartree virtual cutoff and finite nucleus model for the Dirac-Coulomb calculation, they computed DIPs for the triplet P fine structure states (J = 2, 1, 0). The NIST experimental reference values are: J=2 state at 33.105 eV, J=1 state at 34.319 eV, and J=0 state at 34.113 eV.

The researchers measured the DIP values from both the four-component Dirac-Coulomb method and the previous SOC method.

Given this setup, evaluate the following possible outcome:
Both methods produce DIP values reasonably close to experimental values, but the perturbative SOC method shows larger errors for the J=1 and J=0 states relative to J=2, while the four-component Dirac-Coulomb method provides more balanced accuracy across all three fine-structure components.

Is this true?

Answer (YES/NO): NO